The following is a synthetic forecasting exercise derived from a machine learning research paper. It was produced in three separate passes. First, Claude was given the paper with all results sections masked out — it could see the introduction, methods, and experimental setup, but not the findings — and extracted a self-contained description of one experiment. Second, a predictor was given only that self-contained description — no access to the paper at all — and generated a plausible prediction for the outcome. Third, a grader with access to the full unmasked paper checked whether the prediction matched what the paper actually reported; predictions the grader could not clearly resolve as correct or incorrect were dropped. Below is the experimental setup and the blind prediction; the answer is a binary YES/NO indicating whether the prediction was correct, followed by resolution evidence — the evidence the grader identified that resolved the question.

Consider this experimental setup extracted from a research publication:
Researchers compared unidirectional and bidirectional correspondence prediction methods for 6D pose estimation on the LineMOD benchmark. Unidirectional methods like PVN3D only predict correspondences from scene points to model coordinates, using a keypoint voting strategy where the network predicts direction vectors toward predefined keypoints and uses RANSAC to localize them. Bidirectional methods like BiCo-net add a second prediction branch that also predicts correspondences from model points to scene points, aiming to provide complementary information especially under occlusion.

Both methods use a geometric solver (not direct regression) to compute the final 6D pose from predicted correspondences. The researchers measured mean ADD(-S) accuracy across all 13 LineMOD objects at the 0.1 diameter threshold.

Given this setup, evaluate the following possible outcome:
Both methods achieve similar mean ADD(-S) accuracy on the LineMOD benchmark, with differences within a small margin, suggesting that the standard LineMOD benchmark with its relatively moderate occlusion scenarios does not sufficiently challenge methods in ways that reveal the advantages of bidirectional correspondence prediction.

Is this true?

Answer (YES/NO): YES